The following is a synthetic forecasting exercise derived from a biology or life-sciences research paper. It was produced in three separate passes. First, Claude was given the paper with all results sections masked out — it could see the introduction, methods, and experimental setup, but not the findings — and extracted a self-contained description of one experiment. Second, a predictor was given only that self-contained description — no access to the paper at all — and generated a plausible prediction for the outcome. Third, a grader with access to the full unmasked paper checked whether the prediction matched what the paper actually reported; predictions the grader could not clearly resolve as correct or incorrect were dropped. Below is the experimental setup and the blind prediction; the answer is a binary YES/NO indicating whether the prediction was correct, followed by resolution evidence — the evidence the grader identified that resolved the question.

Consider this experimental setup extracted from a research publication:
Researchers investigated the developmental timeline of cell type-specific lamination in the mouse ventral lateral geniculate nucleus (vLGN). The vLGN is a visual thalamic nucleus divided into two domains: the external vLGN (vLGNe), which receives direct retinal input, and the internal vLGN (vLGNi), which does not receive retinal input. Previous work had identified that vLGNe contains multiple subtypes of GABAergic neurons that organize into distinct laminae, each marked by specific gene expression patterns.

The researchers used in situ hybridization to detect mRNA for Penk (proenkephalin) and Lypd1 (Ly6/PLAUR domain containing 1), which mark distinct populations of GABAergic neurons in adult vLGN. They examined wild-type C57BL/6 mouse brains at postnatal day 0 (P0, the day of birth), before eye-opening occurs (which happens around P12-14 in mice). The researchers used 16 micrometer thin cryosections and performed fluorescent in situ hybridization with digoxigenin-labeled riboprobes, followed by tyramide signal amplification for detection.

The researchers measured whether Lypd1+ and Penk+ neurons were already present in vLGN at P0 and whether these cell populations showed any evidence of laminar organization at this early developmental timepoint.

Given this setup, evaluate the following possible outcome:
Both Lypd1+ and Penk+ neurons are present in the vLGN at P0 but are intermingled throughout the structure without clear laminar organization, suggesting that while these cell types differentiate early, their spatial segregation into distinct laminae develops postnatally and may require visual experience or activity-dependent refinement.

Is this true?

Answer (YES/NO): NO